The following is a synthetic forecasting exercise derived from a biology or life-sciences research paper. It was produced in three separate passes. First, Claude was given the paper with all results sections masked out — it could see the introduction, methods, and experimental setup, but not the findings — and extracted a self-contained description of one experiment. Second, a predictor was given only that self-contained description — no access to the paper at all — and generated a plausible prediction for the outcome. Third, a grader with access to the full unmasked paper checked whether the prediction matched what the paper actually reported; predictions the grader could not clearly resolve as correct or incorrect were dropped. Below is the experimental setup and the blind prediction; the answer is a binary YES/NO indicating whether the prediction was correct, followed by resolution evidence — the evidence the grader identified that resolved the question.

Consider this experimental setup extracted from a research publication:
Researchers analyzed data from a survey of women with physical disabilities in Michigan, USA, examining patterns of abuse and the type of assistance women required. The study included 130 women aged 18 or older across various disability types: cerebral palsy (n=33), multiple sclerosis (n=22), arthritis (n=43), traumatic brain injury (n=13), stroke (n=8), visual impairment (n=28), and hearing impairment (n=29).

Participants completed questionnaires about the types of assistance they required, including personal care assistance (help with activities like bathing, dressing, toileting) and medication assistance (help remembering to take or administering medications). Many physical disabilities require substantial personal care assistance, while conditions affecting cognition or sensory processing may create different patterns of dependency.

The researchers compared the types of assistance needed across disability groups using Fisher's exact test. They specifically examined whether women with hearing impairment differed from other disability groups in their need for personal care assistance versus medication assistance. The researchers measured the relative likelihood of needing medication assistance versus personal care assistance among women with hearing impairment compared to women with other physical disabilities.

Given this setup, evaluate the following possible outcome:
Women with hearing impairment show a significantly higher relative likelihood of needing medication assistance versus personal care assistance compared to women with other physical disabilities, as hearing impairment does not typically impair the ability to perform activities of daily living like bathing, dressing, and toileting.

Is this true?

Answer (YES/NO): YES